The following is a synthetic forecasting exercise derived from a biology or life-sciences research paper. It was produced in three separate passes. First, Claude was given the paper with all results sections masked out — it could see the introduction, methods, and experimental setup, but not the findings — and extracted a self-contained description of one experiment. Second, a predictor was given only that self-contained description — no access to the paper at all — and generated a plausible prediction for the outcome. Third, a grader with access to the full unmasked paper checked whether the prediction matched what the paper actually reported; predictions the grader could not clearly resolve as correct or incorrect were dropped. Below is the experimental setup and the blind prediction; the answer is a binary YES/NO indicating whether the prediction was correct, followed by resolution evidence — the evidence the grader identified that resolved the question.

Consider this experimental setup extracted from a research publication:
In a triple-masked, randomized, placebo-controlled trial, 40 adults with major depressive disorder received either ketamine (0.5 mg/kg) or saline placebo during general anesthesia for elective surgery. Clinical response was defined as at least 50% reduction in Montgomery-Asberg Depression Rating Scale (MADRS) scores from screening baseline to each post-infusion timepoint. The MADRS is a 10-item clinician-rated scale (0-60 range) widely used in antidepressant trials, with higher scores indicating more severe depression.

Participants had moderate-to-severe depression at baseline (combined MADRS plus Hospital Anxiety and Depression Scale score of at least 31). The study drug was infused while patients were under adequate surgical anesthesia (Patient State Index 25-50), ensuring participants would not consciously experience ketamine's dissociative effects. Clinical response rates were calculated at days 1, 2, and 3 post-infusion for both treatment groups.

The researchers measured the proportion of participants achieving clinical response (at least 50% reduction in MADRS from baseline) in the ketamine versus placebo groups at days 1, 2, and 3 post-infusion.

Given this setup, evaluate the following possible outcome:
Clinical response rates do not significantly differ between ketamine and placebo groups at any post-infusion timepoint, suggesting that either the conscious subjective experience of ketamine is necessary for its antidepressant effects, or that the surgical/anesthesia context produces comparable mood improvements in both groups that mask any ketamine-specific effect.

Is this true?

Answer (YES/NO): YES